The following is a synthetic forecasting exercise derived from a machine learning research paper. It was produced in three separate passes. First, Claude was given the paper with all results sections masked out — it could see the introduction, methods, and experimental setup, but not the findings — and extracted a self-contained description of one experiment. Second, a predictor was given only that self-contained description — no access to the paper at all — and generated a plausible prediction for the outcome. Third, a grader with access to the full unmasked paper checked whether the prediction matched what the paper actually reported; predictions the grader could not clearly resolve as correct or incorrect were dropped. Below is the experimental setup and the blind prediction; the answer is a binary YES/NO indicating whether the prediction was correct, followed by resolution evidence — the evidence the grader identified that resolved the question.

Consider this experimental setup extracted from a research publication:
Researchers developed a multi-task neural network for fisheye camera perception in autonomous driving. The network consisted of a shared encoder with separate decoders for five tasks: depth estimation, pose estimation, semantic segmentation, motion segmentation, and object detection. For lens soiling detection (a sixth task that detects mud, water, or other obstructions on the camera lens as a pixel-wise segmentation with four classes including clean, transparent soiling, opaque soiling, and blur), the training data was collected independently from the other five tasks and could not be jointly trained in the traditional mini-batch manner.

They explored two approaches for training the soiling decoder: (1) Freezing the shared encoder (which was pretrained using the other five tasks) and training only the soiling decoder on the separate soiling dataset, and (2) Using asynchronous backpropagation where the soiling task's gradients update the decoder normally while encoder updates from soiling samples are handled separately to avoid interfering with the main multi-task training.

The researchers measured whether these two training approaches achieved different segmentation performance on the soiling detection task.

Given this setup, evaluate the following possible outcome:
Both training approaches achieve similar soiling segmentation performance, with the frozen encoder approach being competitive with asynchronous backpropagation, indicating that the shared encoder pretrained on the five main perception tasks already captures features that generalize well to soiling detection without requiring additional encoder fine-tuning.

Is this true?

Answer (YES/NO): YES